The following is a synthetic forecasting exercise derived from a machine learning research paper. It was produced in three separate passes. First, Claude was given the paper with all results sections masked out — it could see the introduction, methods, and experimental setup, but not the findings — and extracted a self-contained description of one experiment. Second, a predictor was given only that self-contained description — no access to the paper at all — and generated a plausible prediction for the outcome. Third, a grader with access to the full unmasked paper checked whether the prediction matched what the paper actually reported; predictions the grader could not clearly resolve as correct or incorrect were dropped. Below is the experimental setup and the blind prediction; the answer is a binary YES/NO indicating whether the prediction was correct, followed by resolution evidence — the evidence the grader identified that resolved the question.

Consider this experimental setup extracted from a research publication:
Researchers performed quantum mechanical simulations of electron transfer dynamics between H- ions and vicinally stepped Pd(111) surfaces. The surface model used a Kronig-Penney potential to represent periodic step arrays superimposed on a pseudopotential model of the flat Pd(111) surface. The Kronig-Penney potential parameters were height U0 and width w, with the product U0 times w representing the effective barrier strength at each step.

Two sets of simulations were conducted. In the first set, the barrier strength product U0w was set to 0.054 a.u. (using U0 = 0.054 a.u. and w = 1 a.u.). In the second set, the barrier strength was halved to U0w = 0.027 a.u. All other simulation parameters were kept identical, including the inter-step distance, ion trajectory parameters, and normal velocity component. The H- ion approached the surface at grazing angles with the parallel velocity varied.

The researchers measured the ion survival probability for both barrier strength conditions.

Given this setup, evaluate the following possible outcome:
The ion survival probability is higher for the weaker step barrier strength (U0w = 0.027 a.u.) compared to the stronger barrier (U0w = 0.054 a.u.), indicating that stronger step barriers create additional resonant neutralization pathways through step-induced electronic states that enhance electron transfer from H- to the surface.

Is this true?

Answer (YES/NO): NO